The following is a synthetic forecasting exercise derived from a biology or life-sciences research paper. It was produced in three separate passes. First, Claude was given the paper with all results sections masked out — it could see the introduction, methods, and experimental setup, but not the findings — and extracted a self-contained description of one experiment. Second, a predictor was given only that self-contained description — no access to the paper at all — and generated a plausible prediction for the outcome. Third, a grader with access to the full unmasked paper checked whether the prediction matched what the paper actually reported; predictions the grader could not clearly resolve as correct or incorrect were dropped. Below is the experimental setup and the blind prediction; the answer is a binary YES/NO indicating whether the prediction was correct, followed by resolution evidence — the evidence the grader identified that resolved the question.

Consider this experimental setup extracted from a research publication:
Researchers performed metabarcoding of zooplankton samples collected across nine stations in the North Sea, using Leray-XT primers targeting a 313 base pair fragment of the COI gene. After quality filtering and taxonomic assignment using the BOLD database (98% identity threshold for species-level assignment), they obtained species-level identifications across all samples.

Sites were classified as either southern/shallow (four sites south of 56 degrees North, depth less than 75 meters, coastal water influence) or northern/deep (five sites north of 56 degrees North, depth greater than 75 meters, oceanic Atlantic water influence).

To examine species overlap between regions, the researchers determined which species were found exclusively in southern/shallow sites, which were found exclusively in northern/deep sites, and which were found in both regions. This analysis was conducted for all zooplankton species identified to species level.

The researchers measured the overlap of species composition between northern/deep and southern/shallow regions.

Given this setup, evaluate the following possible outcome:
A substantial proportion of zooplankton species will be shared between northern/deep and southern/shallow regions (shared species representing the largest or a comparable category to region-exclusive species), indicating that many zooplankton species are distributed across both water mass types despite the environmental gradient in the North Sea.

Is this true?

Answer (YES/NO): YES